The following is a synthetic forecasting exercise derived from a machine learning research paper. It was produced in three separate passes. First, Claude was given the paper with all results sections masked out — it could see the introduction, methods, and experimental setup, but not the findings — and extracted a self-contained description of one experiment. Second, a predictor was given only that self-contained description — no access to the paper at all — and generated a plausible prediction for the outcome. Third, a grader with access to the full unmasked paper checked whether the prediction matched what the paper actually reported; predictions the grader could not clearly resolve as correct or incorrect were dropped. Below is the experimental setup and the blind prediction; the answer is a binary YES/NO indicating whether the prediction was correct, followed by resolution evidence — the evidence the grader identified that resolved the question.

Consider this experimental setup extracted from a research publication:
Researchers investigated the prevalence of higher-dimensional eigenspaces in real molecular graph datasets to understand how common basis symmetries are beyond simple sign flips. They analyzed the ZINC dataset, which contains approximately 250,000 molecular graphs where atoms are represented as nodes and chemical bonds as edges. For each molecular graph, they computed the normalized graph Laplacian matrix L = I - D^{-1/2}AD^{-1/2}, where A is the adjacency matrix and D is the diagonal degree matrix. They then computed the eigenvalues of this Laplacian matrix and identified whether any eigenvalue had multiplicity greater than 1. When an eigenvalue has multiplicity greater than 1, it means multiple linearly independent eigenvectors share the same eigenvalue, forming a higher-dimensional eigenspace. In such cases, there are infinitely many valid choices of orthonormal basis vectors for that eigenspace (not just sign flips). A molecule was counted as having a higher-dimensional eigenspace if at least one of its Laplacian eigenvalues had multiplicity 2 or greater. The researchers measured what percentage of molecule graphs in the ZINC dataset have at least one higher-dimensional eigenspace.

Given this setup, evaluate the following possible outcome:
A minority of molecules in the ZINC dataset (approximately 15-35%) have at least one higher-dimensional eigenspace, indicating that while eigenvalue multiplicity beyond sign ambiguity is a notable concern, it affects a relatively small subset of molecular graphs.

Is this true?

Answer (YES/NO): NO